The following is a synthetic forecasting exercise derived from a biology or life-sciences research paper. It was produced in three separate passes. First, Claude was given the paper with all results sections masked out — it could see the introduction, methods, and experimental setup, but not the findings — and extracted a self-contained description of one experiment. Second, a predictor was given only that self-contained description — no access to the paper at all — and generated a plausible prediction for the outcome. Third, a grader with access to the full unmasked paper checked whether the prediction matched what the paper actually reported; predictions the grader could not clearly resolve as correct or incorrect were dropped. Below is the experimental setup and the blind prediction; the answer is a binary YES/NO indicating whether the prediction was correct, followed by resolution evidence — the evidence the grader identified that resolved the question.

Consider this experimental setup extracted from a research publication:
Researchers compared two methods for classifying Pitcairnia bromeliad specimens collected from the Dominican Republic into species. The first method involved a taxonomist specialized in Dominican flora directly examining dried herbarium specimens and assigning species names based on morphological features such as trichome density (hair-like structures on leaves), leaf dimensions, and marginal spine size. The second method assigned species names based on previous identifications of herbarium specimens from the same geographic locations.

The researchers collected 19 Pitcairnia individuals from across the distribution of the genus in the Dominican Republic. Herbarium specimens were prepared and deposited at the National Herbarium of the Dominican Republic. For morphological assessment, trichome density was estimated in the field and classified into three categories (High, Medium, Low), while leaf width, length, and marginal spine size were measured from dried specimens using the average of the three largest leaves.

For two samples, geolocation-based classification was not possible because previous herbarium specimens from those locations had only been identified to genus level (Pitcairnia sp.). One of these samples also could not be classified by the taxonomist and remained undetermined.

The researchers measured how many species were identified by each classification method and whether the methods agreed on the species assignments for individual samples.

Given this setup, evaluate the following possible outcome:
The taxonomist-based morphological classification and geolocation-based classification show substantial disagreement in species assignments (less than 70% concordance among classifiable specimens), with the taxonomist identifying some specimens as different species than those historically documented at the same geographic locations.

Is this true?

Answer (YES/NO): YES